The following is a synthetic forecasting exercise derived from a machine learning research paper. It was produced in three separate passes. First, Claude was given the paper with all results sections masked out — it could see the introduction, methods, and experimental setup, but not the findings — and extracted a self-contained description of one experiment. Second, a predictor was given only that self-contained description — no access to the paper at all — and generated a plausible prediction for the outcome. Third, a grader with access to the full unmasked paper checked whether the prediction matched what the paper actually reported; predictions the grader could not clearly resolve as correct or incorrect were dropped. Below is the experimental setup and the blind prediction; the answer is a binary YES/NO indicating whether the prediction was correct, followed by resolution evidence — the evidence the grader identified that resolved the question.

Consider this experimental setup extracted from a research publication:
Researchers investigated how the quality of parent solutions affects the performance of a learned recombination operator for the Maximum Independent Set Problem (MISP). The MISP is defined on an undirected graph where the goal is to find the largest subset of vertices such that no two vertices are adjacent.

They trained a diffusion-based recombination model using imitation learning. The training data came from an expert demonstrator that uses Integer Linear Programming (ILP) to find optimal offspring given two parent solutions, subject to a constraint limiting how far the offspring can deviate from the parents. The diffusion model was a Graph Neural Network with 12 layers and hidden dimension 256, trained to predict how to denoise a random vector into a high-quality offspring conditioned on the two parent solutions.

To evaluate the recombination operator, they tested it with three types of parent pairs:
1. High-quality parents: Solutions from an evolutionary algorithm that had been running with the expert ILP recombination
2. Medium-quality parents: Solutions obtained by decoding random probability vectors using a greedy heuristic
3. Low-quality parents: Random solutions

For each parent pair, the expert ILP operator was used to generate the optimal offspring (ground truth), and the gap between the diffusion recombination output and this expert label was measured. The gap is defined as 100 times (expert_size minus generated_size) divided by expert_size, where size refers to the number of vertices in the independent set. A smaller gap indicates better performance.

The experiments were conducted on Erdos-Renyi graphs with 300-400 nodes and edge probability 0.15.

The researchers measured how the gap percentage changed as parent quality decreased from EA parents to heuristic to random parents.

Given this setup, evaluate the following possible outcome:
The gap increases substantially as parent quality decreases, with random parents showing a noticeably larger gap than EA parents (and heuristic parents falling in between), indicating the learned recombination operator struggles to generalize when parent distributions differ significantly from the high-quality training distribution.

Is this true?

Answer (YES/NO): YES